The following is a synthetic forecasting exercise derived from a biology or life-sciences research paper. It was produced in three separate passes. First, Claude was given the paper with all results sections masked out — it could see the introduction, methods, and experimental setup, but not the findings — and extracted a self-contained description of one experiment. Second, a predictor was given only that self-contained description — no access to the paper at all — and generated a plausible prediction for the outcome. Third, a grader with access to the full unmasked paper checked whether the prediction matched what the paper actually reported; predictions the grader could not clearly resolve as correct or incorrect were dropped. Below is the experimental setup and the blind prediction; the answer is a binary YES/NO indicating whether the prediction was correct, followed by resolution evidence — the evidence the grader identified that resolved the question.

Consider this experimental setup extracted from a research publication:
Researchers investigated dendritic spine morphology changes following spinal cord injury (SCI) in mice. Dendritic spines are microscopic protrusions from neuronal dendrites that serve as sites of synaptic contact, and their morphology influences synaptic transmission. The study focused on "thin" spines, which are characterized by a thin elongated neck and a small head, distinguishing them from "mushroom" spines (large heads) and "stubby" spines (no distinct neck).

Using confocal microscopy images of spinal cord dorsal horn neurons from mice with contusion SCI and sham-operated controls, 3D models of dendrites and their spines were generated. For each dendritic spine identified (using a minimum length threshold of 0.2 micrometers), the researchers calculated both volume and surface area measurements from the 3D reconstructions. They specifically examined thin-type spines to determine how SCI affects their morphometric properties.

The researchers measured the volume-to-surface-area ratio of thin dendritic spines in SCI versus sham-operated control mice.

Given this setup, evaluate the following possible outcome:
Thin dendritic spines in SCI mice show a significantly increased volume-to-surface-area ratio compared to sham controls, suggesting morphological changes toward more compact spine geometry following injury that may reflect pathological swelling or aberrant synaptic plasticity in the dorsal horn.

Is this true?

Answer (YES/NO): NO